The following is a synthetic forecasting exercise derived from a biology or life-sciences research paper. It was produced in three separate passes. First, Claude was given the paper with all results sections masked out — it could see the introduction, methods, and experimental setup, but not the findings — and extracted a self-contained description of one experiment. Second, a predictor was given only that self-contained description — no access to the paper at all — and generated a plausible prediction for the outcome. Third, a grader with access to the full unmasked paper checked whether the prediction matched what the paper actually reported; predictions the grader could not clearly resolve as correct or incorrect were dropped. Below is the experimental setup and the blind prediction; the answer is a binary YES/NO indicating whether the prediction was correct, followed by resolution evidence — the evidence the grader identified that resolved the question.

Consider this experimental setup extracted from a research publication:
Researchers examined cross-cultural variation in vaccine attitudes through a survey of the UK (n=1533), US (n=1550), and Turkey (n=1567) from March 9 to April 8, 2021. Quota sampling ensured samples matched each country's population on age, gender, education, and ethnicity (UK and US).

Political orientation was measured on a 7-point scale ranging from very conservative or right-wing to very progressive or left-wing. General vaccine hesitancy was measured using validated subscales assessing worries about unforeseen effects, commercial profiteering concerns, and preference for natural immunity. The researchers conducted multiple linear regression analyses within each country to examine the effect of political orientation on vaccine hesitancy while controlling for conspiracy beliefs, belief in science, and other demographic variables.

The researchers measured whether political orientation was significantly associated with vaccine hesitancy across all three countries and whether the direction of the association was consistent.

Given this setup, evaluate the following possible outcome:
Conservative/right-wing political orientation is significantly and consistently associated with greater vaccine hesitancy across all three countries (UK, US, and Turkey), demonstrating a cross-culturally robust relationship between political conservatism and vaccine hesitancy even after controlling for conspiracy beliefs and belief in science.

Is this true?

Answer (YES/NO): NO